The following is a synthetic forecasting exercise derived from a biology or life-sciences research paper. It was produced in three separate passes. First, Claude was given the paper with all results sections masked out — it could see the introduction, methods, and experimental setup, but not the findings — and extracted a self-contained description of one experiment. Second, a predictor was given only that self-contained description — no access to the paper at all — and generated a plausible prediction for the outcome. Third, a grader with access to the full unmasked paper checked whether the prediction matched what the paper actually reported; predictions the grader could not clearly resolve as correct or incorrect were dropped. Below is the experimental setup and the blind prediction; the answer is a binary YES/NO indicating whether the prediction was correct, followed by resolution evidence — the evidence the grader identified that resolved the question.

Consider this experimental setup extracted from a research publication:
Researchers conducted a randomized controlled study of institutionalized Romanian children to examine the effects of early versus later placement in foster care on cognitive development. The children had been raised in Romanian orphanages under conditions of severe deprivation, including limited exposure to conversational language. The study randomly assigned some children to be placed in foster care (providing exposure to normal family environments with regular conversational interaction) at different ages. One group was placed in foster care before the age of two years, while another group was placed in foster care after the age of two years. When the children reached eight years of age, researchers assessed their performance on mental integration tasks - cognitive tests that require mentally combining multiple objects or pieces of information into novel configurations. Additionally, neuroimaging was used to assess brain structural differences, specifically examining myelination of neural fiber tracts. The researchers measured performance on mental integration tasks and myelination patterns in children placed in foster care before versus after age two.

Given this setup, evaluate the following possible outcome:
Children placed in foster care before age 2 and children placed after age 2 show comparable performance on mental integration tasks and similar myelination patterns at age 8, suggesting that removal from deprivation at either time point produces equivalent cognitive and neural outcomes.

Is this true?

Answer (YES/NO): NO